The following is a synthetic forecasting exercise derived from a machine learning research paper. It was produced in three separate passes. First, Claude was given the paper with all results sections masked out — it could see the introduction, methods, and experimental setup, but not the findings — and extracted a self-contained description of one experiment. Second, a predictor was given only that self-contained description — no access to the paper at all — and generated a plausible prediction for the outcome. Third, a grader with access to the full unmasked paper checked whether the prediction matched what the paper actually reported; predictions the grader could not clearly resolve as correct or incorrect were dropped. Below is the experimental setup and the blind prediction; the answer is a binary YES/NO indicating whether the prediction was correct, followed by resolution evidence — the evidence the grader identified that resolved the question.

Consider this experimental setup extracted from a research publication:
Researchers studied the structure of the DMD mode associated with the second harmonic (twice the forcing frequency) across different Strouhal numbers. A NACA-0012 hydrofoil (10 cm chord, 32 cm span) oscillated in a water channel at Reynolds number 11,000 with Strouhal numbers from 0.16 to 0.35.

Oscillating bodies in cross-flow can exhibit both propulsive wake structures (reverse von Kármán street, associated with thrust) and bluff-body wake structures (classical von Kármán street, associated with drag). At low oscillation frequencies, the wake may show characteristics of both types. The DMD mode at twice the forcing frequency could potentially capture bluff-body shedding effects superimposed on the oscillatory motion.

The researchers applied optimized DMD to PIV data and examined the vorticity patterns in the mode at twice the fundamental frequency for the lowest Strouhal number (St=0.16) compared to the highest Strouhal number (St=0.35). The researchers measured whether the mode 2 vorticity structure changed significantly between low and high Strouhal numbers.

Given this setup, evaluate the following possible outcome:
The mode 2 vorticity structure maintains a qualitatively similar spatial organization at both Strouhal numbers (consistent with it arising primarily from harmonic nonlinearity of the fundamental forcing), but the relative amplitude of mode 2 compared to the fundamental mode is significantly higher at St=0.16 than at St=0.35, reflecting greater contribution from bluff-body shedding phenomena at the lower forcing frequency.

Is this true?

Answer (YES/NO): NO